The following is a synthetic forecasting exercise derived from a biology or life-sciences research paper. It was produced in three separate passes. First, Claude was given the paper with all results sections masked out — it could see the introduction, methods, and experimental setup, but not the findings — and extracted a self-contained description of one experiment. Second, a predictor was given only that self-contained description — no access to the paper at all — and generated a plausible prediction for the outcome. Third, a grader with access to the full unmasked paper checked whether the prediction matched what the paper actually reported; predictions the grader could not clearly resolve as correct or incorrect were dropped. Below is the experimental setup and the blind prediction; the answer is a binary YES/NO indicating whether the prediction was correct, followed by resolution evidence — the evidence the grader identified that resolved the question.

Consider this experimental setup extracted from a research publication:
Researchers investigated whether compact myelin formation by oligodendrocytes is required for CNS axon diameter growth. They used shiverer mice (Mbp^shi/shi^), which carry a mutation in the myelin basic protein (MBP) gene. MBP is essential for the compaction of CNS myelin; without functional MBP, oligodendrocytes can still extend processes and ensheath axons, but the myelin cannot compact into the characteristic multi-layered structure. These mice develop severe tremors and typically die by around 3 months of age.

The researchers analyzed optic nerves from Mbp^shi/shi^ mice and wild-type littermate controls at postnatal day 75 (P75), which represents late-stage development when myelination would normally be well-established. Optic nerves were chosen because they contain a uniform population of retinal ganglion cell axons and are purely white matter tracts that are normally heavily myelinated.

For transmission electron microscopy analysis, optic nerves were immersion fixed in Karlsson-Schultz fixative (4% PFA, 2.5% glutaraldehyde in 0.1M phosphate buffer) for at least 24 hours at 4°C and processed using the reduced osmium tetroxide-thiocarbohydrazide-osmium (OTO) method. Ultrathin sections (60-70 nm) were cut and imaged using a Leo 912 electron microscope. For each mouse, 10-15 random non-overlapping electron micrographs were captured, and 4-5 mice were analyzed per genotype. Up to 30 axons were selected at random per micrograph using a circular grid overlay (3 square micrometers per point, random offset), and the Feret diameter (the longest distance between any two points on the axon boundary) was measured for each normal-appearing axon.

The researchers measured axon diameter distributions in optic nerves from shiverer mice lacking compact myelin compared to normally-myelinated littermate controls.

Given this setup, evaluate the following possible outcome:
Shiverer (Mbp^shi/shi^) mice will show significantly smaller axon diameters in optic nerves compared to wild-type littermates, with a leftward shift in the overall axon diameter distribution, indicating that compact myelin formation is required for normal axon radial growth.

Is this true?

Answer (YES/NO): NO